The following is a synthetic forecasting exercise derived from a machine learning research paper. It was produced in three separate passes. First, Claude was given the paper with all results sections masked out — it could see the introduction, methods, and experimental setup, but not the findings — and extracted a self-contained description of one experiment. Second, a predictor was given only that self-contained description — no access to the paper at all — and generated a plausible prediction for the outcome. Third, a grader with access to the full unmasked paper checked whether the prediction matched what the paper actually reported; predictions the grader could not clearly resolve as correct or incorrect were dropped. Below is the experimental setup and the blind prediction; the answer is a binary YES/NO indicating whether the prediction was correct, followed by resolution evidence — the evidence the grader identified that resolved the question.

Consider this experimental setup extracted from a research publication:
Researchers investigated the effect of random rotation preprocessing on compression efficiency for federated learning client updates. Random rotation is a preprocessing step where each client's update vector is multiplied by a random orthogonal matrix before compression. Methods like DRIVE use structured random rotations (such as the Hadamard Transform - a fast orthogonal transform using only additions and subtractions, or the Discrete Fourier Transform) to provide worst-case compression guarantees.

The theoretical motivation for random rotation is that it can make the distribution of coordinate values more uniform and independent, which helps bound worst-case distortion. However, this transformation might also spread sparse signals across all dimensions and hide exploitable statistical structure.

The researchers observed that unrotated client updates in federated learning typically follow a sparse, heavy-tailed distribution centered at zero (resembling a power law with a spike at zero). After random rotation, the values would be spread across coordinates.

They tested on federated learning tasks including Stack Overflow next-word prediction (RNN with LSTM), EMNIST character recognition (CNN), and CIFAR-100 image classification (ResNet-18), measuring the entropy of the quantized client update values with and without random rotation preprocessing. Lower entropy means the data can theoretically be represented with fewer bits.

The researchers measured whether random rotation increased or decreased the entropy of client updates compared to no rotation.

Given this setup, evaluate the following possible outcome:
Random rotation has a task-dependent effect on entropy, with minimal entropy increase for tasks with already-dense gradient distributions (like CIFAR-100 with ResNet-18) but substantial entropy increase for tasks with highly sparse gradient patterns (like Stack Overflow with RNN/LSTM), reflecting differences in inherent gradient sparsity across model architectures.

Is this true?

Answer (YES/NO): YES